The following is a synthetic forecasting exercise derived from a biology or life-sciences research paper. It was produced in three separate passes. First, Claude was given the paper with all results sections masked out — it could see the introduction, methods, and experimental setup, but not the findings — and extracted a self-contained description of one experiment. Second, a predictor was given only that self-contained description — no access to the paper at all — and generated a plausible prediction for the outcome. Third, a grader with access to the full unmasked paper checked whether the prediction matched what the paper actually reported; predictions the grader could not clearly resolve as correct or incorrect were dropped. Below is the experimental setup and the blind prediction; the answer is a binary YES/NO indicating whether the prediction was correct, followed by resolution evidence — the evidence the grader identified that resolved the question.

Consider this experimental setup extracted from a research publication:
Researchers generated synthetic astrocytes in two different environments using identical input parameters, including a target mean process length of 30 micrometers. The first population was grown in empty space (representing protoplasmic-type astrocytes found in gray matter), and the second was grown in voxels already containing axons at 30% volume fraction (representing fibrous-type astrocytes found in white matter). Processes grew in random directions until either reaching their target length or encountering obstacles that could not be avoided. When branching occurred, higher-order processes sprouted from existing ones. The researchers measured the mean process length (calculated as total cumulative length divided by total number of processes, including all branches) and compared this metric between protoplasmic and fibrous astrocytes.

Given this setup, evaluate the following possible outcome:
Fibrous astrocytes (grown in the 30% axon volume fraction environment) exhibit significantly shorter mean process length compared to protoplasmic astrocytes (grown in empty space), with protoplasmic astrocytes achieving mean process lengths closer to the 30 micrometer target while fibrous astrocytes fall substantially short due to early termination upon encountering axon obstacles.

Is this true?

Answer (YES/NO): YES